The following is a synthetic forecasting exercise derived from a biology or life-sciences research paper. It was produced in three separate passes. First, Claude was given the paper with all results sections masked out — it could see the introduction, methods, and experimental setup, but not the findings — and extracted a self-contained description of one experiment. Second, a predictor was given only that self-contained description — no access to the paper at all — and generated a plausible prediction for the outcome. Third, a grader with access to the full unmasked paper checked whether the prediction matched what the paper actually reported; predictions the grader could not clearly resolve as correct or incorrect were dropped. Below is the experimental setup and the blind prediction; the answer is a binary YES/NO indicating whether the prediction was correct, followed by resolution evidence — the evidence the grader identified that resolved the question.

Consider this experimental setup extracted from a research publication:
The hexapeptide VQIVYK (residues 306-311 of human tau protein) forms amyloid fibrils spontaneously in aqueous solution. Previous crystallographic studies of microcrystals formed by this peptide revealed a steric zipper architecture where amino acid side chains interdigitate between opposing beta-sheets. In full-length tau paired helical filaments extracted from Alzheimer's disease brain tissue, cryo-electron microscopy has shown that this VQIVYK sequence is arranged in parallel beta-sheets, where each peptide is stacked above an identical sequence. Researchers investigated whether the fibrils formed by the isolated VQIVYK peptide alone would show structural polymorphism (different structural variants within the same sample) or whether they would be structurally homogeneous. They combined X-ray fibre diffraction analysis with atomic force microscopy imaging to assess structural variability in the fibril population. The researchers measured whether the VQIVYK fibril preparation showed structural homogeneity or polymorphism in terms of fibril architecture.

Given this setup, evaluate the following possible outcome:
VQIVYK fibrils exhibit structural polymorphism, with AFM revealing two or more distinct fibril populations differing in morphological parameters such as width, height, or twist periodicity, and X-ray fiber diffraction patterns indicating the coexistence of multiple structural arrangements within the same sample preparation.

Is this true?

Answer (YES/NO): NO